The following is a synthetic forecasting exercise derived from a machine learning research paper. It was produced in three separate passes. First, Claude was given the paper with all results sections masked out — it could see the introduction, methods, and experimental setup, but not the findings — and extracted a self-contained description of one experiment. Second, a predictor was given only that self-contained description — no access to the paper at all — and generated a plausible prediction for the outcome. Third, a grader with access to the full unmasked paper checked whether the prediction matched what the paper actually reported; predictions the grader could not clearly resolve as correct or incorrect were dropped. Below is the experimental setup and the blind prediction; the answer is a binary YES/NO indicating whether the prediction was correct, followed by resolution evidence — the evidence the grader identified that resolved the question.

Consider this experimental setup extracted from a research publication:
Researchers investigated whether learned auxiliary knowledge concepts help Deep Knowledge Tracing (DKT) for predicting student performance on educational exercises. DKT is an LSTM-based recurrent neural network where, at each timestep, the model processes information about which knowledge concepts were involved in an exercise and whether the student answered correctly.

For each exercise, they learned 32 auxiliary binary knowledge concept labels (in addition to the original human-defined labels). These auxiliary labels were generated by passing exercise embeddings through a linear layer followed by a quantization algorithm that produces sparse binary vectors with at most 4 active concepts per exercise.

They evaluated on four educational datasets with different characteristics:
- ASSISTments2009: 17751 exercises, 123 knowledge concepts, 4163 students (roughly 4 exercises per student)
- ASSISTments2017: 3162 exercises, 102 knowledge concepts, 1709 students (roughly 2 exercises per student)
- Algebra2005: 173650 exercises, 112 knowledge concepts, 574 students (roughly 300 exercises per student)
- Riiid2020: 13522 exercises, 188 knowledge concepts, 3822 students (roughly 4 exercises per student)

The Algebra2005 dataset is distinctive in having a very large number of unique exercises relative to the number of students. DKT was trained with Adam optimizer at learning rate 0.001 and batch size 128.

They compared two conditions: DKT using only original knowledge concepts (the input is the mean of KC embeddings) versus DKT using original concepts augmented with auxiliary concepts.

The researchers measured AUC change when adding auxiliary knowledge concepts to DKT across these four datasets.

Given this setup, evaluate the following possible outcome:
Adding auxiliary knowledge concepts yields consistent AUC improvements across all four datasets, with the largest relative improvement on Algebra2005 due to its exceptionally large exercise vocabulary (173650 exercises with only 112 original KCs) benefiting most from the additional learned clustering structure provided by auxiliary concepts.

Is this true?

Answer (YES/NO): NO